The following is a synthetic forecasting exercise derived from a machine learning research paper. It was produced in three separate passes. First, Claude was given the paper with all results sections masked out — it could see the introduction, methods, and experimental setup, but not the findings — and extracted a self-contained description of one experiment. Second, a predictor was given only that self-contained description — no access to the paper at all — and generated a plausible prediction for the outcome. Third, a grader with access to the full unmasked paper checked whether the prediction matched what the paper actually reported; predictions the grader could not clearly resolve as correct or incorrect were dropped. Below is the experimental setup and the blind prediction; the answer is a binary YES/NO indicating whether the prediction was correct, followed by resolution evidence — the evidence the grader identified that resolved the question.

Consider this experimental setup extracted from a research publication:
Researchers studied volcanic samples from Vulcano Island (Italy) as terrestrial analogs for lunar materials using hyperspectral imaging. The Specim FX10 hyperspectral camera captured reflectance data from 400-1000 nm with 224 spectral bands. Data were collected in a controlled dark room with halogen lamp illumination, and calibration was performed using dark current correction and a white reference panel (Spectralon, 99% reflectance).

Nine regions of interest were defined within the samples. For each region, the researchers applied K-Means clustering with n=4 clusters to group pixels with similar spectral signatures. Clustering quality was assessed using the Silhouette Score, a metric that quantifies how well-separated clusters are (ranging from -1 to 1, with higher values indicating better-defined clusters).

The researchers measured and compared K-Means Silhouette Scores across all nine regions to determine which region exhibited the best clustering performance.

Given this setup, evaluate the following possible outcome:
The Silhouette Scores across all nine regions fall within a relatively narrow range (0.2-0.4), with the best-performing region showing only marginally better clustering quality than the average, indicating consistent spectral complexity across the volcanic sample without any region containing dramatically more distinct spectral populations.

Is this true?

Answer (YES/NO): NO